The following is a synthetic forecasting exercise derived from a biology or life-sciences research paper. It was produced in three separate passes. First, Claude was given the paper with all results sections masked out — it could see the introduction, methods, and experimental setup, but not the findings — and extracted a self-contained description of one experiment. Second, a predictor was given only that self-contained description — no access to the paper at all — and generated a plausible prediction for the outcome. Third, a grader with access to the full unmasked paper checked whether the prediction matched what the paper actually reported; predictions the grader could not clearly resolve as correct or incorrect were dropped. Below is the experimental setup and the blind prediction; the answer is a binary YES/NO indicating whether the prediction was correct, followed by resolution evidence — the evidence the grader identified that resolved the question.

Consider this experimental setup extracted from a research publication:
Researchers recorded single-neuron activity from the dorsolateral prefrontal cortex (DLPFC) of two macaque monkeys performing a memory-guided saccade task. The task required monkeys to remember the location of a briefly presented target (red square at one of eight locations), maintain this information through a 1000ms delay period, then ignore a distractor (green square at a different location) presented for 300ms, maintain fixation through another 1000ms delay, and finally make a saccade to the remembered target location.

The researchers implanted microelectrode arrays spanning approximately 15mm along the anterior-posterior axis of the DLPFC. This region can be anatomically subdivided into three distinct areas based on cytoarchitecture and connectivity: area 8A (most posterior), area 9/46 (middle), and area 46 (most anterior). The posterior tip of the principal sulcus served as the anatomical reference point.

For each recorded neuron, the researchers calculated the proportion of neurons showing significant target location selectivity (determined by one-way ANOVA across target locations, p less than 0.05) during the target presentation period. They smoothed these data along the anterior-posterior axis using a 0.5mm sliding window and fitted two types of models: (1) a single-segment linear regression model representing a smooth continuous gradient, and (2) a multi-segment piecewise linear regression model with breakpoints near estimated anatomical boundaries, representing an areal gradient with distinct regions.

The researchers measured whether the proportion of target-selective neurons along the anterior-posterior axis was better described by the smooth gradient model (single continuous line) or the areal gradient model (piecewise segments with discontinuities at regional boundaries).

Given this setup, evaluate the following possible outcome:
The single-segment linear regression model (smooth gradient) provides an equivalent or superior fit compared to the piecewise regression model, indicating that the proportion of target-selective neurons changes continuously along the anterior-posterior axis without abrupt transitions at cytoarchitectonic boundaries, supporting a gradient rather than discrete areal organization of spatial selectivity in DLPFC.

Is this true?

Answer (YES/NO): NO